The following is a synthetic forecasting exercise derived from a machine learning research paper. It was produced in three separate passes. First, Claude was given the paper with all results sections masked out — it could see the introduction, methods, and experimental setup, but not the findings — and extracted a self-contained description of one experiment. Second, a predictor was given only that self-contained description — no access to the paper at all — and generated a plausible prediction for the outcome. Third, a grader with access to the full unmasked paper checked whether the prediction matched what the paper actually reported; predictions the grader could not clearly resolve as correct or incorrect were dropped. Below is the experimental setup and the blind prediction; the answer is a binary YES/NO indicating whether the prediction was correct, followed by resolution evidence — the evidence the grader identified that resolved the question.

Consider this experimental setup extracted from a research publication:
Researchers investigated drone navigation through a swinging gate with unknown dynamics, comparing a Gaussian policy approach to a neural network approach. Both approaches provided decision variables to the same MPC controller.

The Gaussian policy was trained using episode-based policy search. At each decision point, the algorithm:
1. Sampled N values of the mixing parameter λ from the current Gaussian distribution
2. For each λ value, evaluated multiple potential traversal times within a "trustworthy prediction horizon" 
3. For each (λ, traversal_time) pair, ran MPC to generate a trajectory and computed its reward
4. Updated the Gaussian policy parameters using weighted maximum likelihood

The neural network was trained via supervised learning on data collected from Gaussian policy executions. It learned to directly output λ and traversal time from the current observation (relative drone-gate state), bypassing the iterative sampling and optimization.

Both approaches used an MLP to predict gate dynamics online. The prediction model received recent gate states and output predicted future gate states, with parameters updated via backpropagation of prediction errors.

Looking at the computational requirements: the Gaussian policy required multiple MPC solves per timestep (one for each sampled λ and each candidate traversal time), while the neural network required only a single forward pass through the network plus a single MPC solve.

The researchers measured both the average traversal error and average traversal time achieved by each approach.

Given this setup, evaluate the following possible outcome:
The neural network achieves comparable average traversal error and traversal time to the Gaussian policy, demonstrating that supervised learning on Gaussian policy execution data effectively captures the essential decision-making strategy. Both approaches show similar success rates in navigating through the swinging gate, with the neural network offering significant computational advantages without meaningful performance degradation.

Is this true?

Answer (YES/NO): NO